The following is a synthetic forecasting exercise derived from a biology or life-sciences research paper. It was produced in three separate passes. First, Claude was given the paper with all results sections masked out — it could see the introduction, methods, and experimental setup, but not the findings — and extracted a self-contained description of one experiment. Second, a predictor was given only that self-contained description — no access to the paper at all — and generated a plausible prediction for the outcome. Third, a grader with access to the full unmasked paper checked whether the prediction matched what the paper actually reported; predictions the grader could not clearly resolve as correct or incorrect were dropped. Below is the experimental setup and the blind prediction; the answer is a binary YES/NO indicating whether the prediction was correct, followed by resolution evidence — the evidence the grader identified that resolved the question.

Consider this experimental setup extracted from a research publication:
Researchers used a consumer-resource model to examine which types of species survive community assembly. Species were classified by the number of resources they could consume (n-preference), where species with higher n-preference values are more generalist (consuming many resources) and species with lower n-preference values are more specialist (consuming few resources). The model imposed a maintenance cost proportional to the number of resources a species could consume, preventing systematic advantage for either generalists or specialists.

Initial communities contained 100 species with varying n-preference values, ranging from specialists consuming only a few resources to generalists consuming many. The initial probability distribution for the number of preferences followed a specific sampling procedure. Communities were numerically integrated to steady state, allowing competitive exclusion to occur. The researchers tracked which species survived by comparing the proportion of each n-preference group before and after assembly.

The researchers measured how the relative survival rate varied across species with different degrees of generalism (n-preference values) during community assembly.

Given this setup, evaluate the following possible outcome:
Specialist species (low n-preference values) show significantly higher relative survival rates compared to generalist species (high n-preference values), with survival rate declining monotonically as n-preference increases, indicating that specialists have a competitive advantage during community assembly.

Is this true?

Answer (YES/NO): NO